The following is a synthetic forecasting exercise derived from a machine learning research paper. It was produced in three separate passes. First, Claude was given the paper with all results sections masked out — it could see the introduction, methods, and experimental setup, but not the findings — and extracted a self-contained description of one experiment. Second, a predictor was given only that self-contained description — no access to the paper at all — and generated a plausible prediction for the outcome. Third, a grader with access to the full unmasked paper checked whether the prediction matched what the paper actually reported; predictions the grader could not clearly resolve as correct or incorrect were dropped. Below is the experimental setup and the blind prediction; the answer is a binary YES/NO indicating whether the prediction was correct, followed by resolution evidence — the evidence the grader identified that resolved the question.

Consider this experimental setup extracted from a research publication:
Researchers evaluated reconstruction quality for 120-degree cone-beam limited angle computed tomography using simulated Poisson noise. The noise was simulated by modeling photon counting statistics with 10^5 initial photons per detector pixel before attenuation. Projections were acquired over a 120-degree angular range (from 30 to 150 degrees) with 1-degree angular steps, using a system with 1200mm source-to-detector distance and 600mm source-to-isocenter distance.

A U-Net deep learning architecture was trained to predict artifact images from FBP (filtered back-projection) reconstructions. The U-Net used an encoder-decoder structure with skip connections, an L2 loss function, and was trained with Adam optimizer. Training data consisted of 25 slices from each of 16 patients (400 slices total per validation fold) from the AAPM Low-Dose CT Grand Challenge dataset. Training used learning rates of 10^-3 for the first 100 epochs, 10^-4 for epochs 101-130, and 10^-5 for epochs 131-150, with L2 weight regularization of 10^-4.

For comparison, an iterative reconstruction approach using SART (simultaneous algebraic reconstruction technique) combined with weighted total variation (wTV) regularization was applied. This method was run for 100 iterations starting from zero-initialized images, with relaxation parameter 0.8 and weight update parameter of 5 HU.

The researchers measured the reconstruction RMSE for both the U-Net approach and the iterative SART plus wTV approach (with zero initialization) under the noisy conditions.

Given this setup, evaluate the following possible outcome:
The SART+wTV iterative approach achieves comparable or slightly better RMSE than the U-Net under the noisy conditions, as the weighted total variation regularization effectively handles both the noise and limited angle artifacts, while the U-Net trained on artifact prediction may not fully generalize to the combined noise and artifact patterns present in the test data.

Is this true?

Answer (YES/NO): NO